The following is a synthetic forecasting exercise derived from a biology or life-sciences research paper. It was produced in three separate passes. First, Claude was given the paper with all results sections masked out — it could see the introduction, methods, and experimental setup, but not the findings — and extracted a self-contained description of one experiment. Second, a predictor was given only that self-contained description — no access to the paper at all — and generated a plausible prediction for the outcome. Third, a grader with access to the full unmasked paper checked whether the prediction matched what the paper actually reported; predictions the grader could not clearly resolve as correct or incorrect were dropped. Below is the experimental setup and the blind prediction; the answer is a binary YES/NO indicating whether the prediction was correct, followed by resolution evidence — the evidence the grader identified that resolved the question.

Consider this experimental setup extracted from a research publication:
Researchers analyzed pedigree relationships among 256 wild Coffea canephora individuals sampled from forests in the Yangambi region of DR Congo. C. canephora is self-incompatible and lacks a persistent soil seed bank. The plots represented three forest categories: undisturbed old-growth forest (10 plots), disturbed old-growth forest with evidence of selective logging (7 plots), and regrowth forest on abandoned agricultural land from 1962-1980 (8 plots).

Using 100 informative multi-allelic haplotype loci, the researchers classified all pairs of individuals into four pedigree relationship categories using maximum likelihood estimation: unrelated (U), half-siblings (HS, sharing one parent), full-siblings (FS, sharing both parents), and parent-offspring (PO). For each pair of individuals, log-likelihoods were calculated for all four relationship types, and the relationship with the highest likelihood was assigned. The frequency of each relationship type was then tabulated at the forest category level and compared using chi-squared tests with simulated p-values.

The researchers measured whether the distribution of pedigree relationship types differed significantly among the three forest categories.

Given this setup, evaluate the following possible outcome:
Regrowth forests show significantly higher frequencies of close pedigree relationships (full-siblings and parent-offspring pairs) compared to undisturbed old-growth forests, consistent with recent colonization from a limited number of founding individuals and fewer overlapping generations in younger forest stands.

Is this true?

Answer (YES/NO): NO